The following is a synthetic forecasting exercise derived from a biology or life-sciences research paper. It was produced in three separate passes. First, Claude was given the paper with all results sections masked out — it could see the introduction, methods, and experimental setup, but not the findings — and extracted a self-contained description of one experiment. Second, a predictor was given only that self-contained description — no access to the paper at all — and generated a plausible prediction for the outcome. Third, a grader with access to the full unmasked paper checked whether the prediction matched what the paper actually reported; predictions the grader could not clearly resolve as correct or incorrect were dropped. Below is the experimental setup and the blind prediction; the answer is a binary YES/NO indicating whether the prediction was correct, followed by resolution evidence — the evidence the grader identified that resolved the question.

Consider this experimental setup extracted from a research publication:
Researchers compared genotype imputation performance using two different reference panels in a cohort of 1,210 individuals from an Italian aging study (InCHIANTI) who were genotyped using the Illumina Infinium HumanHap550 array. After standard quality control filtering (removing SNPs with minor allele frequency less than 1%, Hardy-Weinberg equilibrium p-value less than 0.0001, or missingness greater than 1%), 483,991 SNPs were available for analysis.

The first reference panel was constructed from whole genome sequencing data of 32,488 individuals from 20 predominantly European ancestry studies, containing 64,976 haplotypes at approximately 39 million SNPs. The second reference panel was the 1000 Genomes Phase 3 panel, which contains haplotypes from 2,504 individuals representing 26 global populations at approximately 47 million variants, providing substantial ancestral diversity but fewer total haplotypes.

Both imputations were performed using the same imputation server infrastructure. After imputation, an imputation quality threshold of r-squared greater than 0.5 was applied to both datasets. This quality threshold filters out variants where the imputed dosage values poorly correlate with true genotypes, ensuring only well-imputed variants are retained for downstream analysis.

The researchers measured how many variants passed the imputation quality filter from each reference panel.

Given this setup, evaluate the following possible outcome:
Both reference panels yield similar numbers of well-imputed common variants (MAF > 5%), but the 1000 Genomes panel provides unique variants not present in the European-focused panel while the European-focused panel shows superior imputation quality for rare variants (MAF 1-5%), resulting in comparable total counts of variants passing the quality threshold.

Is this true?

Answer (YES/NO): NO